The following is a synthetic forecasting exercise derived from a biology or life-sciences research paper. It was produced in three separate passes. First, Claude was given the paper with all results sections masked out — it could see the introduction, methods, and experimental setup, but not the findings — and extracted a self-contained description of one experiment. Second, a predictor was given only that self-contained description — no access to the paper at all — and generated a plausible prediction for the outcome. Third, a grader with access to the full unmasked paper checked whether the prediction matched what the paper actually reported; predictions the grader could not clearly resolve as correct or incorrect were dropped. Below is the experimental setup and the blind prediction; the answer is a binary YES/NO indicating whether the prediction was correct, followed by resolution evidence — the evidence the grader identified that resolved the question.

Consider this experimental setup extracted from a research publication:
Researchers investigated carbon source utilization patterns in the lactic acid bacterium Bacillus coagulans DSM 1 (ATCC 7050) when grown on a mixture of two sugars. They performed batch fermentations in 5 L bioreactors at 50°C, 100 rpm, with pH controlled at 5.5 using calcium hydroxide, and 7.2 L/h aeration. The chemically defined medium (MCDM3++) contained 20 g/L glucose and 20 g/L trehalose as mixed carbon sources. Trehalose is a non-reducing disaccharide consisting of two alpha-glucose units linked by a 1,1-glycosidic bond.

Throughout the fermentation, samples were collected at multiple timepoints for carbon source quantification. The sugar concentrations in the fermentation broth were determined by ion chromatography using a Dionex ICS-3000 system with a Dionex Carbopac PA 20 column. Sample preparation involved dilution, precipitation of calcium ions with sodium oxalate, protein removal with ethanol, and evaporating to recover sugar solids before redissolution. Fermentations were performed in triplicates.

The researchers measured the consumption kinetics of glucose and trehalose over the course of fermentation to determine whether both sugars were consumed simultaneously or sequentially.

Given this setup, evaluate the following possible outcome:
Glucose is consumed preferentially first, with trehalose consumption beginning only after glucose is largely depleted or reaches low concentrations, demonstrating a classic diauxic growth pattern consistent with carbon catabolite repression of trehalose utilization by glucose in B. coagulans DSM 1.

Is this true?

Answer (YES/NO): YES